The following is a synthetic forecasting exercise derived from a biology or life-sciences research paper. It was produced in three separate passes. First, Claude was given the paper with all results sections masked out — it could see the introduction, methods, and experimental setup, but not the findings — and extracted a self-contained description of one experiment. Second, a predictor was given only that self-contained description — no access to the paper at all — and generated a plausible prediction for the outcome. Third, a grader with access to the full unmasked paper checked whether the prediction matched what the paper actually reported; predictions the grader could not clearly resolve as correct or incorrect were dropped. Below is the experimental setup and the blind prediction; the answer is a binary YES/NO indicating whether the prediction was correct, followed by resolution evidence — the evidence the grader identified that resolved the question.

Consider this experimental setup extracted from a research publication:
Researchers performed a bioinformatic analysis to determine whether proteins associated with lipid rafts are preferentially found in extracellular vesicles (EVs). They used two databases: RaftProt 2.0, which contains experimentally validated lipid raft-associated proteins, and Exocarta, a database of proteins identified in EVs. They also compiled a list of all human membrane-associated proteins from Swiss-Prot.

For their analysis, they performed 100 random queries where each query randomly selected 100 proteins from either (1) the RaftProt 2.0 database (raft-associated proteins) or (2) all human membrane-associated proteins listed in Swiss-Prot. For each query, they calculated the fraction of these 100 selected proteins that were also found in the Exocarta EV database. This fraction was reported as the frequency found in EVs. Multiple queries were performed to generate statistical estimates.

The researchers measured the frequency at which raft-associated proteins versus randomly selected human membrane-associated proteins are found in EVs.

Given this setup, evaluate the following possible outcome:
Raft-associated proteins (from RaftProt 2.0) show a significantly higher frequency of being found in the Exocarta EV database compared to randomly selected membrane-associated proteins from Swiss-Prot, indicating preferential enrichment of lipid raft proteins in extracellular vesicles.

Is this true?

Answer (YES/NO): YES